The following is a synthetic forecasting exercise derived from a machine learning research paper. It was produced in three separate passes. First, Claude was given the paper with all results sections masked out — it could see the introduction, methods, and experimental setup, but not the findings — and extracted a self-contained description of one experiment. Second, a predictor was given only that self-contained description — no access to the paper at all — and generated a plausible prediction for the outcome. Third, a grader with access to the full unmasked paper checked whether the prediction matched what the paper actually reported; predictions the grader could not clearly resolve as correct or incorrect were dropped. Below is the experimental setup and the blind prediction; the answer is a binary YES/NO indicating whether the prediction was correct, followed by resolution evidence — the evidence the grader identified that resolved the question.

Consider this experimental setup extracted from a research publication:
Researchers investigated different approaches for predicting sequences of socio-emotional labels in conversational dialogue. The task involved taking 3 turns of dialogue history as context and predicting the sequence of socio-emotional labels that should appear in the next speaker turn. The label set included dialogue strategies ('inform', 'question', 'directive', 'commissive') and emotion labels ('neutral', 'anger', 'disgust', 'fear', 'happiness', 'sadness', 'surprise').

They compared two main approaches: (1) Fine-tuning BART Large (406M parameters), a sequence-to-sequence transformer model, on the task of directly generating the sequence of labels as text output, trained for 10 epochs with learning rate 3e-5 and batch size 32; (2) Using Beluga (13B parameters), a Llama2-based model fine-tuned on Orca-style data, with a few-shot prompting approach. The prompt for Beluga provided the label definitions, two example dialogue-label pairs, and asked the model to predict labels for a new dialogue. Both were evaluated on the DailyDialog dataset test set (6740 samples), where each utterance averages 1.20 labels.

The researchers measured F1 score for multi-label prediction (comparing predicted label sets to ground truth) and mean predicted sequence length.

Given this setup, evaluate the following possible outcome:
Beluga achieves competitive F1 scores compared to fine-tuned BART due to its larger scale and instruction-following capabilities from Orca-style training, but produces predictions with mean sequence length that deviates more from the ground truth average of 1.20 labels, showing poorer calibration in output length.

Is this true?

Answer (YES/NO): NO